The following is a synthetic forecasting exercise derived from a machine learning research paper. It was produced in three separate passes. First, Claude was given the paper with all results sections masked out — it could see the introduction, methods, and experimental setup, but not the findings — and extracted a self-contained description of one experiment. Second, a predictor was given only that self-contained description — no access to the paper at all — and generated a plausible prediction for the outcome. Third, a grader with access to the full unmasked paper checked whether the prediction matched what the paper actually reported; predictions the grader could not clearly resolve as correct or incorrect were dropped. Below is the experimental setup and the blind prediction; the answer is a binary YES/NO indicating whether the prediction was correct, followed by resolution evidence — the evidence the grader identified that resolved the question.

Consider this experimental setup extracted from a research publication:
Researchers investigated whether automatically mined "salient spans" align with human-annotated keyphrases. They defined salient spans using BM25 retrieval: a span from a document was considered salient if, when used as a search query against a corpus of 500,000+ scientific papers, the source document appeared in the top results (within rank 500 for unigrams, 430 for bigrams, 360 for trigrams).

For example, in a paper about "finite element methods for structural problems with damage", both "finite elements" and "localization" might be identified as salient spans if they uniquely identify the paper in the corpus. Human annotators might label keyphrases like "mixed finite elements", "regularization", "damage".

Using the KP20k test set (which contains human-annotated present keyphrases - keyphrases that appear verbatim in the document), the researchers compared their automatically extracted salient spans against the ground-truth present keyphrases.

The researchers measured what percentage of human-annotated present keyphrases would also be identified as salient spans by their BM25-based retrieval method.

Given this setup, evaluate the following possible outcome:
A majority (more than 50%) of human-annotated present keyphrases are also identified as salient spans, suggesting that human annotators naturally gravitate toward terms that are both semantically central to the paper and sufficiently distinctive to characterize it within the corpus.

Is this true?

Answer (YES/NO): NO